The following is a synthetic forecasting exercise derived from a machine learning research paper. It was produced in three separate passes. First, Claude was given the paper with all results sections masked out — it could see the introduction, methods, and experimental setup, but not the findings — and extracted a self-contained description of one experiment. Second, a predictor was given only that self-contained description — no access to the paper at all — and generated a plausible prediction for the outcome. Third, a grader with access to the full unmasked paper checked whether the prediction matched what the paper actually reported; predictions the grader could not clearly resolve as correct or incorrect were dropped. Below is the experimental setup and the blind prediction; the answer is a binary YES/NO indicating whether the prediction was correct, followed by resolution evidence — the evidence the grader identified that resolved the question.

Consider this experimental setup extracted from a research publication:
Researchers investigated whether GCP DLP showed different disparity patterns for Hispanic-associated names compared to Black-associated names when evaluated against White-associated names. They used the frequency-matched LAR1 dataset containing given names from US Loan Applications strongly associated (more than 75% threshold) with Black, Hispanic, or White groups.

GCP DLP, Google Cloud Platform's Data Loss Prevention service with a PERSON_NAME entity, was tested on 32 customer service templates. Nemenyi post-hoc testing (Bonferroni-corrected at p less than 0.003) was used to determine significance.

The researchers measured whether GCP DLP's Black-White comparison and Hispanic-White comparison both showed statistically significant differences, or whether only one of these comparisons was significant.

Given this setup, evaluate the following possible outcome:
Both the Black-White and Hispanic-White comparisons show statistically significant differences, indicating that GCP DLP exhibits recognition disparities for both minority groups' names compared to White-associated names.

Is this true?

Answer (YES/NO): YES